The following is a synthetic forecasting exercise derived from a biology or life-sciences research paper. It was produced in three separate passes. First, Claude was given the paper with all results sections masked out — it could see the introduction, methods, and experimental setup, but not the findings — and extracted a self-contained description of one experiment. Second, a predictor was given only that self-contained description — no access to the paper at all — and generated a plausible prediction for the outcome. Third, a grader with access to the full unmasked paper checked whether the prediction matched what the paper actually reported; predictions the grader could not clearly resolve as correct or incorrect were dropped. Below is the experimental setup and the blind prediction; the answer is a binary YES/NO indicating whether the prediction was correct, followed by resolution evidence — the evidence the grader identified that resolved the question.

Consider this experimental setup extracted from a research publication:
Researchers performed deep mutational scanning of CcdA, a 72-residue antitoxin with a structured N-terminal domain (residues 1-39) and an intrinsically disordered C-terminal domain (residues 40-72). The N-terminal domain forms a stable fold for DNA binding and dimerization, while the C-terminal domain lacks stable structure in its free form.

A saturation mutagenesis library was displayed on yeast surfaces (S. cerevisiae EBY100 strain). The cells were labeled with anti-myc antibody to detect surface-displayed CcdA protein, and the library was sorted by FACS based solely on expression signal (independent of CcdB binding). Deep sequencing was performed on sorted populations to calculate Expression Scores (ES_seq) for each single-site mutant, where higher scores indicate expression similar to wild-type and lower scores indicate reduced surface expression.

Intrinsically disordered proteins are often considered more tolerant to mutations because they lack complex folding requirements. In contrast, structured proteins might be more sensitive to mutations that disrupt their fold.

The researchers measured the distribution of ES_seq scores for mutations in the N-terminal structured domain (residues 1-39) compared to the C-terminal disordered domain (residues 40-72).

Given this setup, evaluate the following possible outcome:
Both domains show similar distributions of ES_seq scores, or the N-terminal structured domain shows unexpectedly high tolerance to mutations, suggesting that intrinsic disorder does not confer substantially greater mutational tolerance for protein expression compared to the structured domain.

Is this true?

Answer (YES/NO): YES